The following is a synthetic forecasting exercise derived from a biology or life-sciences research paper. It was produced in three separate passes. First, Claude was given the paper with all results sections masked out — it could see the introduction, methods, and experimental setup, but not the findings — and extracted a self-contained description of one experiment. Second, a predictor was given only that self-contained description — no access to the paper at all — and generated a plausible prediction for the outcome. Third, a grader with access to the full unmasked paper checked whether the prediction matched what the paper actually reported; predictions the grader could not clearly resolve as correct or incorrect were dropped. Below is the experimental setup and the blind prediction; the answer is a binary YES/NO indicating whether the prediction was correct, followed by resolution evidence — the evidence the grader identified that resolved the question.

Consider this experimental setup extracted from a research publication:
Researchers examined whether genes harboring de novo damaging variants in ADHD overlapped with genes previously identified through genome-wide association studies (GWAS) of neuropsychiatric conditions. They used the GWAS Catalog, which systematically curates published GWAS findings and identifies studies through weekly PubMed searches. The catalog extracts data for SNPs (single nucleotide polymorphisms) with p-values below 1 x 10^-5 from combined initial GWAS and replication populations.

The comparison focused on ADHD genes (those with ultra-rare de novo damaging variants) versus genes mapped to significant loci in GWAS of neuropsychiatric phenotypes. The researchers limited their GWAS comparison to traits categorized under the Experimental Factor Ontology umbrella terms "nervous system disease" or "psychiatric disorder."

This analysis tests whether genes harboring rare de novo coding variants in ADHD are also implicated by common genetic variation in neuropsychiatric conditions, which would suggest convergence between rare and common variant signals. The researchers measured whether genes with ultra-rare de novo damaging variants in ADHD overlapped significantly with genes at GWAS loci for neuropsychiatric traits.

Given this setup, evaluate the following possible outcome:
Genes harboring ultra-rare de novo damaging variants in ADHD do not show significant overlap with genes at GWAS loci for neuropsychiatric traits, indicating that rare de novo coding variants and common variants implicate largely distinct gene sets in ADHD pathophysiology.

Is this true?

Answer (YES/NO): NO